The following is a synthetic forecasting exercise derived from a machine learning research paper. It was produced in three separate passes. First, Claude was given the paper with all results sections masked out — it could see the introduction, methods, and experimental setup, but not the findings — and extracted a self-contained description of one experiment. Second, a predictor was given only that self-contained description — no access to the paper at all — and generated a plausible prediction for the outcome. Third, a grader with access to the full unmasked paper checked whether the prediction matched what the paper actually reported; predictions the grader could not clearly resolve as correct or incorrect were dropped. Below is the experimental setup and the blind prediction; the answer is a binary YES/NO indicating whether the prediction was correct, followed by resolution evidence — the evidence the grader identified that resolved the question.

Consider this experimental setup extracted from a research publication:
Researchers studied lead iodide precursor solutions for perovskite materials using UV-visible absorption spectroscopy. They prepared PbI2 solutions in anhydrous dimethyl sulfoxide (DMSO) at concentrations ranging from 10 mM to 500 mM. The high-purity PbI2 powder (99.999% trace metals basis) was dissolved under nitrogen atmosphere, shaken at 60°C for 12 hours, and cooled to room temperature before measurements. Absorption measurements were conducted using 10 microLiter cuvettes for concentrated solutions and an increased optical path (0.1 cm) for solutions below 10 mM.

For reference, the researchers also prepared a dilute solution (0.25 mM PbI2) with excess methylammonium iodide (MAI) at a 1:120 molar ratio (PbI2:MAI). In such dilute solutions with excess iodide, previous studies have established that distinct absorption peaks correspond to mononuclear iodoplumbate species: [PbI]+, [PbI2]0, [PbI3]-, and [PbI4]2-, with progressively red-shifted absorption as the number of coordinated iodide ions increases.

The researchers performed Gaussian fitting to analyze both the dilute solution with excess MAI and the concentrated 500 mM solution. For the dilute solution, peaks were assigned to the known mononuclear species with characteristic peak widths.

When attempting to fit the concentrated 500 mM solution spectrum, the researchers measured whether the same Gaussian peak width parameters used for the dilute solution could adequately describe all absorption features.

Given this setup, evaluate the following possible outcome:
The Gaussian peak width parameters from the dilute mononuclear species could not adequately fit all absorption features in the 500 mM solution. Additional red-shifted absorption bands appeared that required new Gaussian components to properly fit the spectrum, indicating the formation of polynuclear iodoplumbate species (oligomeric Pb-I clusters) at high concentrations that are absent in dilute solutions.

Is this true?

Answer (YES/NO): NO